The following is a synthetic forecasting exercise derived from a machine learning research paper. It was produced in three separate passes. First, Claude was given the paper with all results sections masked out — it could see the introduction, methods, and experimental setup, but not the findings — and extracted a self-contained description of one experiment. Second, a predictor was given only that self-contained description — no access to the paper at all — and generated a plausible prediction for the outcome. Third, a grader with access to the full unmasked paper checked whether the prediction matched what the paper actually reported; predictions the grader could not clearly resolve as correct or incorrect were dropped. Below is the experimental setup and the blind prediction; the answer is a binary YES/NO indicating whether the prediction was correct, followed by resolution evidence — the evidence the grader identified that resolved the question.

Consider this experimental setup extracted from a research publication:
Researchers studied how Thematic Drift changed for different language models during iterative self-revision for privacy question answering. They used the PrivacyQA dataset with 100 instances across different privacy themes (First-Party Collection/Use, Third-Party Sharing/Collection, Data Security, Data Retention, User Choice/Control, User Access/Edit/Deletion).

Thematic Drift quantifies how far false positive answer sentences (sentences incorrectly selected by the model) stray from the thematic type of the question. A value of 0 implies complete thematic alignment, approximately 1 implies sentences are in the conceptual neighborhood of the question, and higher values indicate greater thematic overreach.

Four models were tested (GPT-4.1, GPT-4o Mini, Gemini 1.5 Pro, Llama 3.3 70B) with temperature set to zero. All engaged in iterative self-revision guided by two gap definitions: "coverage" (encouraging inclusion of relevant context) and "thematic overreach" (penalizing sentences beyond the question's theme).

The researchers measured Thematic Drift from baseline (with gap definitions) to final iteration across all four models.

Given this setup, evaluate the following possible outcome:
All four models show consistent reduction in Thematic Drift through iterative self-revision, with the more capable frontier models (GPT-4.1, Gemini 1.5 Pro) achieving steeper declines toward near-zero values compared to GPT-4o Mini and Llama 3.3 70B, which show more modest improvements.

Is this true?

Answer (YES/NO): NO